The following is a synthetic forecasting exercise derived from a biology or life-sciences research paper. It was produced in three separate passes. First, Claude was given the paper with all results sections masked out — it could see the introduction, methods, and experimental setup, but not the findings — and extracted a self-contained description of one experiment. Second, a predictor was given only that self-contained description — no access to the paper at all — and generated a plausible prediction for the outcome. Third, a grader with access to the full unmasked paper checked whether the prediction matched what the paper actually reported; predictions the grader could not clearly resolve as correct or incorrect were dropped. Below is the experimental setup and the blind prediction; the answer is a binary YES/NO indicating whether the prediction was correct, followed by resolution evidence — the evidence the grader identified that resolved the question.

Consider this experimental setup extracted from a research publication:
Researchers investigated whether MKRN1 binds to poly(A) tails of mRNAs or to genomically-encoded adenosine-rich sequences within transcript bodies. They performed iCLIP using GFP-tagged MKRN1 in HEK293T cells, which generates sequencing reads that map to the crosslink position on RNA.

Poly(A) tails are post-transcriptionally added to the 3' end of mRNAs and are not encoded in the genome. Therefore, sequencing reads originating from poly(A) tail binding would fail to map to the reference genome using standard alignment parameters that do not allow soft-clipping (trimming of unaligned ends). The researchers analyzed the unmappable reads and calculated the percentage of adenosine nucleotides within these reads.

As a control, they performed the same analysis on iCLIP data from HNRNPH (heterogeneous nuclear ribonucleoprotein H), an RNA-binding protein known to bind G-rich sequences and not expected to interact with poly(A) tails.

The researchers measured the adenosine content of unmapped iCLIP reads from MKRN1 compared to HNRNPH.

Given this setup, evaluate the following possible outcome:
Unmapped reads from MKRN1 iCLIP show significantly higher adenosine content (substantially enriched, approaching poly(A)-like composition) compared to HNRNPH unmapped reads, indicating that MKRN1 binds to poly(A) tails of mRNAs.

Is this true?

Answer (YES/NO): YES